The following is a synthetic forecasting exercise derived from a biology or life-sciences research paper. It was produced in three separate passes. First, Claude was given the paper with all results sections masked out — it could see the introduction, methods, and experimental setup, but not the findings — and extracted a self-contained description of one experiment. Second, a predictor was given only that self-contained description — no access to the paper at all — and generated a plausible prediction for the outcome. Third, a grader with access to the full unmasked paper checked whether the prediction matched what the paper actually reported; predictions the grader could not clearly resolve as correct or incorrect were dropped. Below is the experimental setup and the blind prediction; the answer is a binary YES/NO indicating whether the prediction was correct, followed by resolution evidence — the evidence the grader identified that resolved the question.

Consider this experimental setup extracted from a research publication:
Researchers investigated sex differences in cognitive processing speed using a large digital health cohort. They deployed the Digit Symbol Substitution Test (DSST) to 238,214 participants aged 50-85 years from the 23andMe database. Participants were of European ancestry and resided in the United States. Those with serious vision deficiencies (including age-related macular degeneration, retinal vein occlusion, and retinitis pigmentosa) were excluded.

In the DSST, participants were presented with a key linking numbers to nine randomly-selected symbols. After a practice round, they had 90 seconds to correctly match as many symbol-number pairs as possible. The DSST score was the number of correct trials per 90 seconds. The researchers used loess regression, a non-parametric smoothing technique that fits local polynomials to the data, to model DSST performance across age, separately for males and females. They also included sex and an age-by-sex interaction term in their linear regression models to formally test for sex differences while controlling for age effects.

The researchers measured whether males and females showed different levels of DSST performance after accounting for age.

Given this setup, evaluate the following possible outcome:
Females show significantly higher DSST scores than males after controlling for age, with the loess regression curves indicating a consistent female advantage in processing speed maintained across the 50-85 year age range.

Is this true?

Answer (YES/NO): NO